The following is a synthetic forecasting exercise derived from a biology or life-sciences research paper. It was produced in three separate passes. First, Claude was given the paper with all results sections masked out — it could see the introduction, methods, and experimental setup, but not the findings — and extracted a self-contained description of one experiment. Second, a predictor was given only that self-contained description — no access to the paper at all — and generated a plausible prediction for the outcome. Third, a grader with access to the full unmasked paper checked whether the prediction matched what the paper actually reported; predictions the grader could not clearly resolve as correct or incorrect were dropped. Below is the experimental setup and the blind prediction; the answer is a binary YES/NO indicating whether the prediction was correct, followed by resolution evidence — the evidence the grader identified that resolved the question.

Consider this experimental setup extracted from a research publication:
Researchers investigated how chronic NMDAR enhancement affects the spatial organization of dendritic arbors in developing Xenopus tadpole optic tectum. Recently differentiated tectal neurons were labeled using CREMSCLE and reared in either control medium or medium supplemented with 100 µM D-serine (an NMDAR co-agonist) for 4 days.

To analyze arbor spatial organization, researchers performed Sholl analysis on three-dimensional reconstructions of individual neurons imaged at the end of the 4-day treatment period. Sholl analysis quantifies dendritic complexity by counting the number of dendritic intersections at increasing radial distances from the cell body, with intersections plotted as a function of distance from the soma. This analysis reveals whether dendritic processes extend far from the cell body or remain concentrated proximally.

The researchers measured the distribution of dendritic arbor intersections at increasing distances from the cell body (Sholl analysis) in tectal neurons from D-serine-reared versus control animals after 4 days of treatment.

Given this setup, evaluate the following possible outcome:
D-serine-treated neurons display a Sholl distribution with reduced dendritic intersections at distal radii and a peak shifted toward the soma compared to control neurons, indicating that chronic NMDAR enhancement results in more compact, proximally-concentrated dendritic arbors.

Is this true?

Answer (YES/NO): YES